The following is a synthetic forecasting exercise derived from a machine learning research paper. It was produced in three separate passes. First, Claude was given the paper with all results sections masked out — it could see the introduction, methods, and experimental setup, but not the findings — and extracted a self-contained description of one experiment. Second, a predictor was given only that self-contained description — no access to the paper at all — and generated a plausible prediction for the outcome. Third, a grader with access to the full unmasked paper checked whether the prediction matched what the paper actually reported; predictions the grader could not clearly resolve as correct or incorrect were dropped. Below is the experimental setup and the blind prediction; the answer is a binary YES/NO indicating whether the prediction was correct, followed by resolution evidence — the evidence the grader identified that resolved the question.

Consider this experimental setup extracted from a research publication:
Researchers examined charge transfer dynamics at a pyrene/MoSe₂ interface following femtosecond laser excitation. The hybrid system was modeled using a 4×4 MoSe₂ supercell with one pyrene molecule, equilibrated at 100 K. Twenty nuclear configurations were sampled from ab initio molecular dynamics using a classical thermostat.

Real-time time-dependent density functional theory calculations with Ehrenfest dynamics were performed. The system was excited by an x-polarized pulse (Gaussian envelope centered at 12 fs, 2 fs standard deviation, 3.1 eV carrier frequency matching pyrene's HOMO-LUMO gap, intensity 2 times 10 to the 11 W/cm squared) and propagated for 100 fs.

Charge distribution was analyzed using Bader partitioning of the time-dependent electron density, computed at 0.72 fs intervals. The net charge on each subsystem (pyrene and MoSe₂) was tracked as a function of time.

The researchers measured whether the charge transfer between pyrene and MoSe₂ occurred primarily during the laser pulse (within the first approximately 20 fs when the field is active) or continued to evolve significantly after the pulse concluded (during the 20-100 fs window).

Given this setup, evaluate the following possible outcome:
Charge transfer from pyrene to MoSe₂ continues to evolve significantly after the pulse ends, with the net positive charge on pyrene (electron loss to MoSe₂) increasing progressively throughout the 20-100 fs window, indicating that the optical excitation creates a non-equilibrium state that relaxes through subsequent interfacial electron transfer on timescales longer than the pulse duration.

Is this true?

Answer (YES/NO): NO